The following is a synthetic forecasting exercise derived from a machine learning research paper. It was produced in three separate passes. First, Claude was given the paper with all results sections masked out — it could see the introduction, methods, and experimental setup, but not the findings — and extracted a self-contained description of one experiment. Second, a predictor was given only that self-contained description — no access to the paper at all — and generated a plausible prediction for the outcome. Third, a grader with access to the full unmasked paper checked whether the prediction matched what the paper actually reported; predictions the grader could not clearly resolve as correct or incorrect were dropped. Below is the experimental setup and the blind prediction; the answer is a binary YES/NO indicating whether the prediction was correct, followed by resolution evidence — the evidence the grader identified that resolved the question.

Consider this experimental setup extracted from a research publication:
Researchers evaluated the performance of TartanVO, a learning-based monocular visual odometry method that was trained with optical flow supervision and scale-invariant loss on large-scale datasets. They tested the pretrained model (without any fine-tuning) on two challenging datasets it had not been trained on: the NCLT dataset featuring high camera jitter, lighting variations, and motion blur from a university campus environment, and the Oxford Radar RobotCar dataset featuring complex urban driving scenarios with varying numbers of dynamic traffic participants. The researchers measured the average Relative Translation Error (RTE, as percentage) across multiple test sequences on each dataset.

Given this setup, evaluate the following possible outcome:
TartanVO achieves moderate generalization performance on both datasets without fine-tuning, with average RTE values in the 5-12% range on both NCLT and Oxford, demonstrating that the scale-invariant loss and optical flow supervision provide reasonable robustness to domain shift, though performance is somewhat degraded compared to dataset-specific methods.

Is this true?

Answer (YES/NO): NO